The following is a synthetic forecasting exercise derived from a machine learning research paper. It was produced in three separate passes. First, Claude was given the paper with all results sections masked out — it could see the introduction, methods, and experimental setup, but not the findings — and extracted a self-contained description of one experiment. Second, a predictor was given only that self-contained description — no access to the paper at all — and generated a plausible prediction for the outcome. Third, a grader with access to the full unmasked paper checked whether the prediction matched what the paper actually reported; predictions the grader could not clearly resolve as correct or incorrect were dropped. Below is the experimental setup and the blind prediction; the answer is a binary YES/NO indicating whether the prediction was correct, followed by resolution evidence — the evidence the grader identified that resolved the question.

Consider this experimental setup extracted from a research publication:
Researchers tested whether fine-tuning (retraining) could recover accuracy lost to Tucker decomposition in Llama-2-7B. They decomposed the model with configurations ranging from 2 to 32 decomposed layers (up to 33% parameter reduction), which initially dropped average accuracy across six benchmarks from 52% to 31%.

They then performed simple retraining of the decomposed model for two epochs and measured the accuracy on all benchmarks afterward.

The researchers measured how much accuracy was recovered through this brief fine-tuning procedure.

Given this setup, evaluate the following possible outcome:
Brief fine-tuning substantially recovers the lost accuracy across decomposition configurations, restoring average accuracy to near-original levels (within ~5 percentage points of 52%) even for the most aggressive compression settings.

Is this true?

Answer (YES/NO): NO